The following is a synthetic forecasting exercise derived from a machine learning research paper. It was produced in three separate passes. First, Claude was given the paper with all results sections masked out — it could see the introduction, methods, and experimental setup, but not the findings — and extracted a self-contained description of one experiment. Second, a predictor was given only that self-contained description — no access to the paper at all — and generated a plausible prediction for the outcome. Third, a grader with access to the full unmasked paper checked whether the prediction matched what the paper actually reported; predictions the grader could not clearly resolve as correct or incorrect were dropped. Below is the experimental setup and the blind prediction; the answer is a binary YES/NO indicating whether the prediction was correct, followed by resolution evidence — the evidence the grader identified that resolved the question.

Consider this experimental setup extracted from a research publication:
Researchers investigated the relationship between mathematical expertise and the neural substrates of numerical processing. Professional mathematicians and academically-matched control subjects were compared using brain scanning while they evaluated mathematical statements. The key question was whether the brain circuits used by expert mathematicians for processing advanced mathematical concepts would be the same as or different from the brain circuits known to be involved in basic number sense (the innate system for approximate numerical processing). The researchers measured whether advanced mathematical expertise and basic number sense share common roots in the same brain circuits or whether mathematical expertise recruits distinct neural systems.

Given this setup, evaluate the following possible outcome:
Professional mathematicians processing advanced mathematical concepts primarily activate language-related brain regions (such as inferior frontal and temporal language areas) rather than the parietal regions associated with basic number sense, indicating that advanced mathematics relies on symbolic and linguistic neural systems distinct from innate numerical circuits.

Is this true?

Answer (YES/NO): NO